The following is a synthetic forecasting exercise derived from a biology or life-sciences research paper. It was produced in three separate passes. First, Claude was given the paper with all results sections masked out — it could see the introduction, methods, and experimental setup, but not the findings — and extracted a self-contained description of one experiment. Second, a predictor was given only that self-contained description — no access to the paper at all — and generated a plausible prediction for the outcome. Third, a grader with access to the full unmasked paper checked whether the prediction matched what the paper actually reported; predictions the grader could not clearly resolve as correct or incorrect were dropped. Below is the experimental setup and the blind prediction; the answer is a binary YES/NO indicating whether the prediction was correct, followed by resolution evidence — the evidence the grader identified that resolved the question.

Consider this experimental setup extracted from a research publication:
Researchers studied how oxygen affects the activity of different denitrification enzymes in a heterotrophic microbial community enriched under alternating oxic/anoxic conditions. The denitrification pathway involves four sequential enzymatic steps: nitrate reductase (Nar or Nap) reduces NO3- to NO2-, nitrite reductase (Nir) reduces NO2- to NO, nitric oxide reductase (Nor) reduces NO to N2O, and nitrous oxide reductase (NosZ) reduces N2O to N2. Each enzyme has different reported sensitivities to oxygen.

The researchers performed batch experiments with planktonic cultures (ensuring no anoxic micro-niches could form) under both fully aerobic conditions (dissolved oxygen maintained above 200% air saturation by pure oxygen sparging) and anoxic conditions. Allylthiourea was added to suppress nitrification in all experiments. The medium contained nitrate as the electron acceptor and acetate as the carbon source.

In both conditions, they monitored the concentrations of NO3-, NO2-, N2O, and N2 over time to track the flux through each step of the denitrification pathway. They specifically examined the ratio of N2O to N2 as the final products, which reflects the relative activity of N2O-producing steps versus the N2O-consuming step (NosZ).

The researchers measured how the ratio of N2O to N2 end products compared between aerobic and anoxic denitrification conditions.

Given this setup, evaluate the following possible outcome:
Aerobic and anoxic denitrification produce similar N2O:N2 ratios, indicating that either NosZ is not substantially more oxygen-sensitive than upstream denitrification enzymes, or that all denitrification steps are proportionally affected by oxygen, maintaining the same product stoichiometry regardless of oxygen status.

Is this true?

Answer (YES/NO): NO